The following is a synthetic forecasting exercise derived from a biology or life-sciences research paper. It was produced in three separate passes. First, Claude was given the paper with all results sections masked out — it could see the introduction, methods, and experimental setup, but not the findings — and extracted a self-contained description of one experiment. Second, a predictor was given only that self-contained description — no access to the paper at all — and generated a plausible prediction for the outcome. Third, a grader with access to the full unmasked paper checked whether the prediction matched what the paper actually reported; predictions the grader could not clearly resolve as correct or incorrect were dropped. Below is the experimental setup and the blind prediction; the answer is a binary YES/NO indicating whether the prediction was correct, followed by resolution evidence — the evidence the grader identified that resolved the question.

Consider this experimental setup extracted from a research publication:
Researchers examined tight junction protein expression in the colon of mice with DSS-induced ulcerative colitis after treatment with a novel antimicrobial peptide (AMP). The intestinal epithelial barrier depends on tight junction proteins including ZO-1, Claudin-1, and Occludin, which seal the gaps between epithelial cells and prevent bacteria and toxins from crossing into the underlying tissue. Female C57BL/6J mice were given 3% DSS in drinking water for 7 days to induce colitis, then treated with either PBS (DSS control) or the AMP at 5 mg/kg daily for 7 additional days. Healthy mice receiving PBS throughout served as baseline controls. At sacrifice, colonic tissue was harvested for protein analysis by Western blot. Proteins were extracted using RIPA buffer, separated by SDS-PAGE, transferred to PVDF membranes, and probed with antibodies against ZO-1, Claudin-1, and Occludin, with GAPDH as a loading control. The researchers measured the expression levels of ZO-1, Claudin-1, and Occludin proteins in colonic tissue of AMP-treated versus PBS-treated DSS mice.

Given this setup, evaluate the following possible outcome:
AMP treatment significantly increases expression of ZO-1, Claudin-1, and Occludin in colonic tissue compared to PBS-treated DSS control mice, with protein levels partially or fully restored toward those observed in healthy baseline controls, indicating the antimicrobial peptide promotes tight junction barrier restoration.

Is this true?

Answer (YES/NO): YES